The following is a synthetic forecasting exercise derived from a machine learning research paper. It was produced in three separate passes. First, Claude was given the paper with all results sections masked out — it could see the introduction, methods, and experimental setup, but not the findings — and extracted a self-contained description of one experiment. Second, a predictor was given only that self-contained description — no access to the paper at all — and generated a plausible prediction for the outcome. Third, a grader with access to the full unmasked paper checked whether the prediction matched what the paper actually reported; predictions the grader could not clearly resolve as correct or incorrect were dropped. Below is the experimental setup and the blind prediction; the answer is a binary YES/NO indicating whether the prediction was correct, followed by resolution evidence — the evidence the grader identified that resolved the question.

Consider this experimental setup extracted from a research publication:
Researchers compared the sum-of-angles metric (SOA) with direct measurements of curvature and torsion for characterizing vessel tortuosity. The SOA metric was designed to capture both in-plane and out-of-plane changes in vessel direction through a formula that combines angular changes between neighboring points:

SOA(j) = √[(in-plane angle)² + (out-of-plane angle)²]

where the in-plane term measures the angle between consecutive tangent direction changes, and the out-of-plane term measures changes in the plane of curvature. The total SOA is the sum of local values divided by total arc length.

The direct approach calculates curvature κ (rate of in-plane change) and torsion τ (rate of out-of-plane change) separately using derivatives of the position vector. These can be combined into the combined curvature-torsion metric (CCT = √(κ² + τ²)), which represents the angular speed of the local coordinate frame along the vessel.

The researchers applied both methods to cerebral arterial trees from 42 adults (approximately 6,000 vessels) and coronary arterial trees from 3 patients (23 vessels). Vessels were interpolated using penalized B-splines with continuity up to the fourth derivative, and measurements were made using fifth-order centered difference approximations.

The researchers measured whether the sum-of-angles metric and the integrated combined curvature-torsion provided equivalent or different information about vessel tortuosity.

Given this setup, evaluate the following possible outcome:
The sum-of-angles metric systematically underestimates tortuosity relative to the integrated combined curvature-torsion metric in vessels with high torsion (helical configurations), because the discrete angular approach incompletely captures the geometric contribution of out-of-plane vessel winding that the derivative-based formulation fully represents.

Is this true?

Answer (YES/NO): NO